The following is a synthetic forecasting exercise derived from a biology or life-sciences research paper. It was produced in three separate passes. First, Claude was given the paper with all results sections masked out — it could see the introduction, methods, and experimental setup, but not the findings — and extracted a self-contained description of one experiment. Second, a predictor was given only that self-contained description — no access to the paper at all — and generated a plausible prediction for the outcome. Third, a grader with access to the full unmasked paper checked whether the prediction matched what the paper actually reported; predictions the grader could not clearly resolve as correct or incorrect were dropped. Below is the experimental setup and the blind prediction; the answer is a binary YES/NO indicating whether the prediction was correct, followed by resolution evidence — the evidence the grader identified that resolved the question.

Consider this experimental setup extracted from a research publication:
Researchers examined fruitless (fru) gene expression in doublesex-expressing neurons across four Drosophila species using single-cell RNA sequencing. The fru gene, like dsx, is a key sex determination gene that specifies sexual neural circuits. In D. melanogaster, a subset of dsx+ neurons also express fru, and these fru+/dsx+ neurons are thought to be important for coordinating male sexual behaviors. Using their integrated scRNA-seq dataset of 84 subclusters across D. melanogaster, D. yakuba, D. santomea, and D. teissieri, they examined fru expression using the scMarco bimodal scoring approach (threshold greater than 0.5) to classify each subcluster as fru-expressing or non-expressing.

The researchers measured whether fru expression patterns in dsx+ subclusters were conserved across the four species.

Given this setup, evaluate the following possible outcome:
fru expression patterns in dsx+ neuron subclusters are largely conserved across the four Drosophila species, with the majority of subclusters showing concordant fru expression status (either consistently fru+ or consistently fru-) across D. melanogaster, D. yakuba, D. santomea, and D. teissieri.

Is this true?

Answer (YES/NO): YES